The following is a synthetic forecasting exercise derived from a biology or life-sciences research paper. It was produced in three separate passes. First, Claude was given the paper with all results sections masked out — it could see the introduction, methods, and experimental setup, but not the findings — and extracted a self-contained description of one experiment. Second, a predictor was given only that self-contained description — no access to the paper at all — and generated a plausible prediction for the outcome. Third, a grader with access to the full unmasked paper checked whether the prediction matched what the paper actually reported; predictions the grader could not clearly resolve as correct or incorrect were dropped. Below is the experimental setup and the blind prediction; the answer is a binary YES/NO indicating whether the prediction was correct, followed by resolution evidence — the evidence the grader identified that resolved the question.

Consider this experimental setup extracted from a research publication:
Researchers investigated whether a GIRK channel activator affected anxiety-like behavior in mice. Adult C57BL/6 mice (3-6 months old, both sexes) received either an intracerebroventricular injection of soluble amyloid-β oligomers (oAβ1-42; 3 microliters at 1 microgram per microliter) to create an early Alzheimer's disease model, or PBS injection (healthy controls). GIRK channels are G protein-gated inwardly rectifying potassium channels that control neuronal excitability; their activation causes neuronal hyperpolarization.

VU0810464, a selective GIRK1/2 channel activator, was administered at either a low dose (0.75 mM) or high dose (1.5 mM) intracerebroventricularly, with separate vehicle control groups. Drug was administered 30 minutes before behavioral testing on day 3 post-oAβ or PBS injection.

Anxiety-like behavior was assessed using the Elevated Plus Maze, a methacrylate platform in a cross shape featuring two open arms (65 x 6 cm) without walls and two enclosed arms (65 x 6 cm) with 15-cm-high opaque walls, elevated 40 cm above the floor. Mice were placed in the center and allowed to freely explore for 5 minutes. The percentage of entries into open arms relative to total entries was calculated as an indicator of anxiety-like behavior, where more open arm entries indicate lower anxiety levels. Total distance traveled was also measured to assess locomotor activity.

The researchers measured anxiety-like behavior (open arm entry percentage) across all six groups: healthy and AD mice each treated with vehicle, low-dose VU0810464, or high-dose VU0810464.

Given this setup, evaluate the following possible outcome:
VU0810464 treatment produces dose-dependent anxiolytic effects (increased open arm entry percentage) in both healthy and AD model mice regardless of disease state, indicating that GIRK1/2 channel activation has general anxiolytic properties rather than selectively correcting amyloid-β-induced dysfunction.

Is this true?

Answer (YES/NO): NO